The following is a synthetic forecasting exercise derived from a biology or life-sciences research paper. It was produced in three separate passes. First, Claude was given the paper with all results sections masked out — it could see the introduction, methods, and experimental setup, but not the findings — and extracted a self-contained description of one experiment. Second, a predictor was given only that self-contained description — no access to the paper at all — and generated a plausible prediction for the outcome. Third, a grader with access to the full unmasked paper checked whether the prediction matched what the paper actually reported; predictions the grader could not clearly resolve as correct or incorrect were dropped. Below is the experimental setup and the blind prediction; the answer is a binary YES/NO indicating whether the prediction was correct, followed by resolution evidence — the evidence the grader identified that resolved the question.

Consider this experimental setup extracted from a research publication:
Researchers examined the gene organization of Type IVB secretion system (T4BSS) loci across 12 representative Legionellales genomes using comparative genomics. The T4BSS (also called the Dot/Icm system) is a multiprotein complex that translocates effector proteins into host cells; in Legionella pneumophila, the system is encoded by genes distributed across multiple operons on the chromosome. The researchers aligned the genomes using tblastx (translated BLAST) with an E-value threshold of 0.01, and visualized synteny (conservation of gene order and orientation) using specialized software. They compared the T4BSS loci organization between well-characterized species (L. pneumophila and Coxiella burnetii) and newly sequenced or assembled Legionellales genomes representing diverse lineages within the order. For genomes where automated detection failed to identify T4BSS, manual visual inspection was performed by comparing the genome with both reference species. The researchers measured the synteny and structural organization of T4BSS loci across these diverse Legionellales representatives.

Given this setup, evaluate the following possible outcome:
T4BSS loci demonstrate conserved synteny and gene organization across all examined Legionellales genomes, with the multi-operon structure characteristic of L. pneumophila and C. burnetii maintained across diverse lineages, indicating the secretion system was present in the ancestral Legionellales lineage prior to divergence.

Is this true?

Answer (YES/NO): YES